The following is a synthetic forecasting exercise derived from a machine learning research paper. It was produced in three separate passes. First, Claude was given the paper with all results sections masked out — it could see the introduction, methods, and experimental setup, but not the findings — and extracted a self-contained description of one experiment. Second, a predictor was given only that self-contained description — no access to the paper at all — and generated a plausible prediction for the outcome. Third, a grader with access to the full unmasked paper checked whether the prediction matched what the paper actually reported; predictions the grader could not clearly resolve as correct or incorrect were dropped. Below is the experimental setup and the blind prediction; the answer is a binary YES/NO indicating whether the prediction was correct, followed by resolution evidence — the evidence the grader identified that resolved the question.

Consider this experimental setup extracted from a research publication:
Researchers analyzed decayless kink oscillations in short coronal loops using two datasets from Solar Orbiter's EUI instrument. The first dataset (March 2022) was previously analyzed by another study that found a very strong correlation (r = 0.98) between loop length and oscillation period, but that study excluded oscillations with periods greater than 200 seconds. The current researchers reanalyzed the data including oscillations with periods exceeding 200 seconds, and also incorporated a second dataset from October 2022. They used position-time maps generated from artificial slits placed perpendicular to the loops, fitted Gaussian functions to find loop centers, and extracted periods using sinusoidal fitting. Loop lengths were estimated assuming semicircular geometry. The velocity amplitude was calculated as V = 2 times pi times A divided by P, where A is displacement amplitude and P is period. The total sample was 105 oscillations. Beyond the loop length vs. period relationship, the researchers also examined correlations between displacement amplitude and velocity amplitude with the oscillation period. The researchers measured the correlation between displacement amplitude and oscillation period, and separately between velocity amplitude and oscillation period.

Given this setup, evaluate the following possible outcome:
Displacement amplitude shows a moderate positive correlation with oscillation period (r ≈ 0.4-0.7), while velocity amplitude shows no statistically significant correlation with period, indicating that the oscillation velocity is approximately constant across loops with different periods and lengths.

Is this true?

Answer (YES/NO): NO